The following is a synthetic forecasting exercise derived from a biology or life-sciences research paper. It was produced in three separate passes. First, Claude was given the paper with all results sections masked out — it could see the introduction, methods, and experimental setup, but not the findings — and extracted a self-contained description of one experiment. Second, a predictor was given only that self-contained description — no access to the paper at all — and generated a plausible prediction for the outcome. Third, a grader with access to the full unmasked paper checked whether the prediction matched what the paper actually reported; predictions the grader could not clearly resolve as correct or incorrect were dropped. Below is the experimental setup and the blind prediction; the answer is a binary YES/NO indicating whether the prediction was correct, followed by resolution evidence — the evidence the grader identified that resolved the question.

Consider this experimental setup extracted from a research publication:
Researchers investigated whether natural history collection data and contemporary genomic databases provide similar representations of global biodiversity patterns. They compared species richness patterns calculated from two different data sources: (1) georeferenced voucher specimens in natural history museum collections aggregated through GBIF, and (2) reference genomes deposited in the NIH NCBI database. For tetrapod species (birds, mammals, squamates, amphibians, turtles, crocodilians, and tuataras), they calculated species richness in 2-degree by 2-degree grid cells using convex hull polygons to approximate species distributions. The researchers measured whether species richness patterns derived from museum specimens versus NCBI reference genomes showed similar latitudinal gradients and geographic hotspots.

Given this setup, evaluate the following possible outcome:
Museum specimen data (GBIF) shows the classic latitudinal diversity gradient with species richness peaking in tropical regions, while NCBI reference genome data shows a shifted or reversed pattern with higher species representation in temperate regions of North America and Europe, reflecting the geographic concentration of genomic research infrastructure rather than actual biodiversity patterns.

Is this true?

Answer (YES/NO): YES